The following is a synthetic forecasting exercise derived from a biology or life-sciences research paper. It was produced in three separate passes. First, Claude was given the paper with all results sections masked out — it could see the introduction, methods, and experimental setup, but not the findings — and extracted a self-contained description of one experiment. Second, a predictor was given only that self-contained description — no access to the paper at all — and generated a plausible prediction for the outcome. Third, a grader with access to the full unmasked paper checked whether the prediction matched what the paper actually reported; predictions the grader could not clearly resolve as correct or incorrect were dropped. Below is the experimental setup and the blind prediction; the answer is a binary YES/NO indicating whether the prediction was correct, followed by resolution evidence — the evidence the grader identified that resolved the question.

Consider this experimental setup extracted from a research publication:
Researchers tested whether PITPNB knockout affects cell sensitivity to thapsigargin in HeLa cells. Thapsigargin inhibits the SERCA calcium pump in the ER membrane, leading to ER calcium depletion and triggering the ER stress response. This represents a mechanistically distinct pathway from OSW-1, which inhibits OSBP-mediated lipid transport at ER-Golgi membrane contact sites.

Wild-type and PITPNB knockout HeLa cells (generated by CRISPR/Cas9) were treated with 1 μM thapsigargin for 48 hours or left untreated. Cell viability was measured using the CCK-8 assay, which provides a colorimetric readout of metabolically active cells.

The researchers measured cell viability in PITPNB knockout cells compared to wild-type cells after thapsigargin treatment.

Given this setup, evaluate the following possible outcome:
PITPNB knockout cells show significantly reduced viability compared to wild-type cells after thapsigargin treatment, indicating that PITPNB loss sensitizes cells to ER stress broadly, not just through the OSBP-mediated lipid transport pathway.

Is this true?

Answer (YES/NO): NO